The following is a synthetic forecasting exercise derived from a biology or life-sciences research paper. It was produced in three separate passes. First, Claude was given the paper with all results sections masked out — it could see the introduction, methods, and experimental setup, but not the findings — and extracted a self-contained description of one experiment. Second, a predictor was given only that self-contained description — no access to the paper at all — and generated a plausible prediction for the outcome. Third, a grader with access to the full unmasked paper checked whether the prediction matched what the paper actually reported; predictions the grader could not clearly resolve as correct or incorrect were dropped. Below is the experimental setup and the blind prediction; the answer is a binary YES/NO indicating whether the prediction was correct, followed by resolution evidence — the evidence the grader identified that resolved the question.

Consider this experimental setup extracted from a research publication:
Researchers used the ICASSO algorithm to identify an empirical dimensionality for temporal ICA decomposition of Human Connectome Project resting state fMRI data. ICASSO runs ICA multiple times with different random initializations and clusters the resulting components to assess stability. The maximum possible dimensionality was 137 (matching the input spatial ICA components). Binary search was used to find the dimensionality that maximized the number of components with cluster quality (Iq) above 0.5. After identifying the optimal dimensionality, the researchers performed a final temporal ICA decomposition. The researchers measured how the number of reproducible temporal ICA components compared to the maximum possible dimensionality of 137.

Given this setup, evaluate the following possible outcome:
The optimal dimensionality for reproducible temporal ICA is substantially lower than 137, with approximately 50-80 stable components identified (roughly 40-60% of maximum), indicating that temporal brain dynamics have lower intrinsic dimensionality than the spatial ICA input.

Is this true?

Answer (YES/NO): NO